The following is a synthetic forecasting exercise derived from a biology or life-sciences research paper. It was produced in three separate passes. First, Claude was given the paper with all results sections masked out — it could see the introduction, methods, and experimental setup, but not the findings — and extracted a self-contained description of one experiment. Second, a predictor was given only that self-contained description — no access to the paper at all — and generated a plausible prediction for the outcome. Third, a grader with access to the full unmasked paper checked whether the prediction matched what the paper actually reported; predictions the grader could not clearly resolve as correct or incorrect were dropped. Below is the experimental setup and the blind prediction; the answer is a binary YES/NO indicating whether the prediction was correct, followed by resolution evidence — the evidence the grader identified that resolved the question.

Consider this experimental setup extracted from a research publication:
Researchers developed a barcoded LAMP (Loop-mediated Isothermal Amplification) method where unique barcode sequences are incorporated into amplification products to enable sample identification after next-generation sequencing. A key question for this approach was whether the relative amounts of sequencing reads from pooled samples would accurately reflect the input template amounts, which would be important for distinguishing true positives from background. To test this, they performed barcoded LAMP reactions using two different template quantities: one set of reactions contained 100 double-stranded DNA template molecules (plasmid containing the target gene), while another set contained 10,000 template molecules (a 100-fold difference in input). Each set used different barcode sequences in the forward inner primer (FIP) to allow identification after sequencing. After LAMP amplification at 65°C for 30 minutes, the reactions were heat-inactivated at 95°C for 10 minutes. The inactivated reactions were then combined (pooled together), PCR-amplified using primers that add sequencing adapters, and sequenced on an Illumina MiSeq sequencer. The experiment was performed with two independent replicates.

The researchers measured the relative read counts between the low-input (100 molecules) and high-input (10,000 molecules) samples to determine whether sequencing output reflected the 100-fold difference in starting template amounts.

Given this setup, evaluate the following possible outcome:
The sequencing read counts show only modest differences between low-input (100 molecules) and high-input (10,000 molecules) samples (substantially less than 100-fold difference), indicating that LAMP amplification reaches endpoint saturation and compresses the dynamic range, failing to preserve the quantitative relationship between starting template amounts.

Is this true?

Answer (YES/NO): YES